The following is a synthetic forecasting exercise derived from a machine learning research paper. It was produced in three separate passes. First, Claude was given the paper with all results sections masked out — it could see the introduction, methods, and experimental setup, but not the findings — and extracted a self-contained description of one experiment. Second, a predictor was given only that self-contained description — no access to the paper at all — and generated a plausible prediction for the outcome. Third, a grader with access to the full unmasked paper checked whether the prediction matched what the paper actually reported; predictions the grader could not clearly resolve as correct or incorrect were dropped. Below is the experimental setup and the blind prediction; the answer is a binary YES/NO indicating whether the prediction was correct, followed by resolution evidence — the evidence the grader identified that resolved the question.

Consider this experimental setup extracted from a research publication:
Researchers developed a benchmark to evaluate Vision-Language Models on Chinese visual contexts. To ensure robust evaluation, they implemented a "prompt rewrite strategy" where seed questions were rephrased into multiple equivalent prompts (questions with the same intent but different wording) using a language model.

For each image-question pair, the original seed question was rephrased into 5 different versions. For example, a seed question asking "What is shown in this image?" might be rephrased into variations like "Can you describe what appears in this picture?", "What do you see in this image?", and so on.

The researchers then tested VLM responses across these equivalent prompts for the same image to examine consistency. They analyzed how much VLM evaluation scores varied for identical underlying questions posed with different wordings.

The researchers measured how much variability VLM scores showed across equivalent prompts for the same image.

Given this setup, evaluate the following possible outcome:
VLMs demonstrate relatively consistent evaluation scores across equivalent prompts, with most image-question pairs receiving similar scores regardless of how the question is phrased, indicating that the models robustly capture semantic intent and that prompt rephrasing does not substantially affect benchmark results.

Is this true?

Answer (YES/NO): NO